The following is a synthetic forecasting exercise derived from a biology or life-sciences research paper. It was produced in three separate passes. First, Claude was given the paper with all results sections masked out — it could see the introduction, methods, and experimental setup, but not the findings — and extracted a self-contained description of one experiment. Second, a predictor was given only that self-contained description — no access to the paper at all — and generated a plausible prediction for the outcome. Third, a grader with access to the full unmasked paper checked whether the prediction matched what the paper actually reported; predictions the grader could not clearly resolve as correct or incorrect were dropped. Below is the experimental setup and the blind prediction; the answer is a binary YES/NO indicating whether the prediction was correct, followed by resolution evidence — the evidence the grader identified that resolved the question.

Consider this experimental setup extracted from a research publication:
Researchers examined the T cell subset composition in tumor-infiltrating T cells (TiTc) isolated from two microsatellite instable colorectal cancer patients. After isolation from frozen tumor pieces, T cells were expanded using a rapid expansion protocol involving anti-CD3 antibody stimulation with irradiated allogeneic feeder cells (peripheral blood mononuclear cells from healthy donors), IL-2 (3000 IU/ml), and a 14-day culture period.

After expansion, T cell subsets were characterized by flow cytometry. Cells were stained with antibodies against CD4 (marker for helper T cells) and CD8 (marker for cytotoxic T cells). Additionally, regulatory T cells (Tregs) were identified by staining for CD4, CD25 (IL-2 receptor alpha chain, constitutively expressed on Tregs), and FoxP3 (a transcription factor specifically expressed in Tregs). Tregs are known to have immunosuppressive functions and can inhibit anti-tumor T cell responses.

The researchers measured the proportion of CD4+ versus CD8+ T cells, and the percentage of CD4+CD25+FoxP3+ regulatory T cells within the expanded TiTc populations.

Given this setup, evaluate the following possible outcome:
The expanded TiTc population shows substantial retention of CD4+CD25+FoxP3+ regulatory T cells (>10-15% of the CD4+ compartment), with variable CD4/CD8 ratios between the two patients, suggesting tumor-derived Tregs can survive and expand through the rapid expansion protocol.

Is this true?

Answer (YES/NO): NO